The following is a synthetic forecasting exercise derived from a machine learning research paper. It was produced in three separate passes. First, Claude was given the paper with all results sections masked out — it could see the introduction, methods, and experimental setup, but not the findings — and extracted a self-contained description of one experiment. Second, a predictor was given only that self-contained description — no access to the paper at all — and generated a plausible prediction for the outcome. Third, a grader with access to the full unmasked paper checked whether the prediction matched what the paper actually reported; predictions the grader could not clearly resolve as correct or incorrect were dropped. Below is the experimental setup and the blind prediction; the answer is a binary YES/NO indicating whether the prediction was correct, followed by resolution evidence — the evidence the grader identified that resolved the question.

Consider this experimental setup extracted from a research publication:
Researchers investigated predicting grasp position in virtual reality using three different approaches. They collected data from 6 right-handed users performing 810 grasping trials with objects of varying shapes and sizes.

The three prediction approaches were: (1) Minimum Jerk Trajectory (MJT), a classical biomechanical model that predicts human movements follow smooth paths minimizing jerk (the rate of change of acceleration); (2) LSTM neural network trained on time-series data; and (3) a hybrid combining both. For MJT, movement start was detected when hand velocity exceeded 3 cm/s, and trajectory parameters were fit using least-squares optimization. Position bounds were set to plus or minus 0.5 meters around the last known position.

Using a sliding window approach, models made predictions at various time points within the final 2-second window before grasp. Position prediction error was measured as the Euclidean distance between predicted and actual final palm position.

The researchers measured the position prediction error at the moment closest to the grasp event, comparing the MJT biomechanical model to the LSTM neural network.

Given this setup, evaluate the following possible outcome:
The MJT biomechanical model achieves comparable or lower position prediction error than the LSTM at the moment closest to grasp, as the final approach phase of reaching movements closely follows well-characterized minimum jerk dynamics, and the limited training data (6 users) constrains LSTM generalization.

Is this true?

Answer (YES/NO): NO